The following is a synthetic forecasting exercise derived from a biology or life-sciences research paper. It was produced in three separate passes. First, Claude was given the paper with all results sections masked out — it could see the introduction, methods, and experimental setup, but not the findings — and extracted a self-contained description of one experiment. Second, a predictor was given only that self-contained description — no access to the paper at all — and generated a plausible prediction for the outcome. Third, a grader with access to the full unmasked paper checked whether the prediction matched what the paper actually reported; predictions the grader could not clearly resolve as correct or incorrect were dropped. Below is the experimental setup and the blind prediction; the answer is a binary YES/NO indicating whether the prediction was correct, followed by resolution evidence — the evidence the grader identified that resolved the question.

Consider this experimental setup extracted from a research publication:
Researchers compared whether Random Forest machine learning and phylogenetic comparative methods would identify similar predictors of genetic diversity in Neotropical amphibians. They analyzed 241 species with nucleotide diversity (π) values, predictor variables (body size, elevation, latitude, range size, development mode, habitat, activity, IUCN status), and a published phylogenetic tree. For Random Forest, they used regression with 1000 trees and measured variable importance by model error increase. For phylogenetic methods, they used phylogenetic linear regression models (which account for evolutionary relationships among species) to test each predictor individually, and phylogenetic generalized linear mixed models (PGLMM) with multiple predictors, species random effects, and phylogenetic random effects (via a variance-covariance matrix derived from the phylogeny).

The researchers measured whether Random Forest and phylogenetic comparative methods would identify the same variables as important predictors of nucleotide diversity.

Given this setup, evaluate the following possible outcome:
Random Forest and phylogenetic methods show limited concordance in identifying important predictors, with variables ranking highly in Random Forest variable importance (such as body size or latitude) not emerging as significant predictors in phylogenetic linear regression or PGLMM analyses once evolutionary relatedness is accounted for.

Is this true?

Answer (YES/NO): NO